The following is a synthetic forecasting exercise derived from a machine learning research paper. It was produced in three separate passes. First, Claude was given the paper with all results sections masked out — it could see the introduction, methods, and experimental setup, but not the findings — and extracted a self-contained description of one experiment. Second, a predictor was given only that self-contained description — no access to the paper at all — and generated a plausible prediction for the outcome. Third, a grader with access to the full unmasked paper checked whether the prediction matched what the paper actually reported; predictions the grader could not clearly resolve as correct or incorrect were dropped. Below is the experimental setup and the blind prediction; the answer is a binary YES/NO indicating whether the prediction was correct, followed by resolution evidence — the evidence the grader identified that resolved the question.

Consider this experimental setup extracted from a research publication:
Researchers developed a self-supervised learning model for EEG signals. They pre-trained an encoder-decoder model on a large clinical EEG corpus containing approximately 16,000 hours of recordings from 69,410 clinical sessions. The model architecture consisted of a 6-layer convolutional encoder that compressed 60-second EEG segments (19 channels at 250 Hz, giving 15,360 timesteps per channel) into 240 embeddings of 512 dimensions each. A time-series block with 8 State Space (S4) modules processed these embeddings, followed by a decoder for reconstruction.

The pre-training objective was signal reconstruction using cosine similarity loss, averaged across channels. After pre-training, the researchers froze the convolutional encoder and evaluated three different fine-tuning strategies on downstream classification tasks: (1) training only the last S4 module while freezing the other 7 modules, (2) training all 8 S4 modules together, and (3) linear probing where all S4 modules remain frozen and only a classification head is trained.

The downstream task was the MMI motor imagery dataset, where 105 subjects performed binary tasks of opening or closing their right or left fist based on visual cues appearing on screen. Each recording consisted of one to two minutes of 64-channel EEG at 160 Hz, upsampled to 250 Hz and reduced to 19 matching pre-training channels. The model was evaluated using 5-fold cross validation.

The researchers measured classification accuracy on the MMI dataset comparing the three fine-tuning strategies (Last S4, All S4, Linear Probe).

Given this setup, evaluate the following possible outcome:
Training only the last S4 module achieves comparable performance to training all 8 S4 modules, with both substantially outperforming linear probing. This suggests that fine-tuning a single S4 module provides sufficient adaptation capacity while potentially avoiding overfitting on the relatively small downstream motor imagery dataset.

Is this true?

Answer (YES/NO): NO